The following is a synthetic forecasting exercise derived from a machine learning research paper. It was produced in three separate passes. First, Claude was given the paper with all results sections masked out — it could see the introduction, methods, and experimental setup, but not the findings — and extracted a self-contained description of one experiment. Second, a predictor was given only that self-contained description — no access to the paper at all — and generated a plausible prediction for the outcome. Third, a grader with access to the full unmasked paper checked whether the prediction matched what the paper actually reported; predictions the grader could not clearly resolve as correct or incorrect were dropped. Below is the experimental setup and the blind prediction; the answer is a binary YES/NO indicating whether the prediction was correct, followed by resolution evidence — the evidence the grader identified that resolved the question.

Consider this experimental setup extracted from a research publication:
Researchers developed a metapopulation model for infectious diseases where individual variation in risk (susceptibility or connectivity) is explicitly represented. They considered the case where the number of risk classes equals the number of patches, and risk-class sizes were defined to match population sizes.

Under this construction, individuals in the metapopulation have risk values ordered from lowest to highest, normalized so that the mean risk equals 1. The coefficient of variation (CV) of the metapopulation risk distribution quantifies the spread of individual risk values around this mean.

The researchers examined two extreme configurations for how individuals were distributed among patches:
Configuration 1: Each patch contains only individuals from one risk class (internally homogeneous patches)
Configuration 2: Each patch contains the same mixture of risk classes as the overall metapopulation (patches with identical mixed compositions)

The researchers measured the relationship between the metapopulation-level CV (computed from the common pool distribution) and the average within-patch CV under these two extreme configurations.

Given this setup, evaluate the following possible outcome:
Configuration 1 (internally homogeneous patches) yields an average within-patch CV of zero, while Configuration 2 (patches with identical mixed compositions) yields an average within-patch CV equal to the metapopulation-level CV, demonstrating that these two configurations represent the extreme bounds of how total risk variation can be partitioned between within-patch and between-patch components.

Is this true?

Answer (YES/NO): YES